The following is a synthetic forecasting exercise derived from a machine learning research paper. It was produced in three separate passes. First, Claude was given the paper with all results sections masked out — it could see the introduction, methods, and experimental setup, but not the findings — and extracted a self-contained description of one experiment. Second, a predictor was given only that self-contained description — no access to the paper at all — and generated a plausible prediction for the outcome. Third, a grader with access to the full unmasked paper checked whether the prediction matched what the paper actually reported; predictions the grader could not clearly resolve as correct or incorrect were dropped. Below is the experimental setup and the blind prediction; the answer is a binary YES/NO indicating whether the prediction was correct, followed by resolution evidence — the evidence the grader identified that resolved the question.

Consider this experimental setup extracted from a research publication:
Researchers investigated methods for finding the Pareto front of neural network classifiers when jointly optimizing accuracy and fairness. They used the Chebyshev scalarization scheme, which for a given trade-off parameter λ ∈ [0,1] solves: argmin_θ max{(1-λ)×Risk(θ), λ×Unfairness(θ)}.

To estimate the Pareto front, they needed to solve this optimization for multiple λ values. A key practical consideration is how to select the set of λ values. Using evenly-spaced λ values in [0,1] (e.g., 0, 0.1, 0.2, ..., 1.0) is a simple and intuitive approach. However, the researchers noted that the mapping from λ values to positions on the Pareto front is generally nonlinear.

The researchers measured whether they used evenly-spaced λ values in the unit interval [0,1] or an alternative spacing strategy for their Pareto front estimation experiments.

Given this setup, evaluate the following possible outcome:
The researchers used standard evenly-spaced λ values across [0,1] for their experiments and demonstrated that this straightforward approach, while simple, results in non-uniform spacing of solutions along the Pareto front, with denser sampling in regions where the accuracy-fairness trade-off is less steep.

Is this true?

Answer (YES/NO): NO